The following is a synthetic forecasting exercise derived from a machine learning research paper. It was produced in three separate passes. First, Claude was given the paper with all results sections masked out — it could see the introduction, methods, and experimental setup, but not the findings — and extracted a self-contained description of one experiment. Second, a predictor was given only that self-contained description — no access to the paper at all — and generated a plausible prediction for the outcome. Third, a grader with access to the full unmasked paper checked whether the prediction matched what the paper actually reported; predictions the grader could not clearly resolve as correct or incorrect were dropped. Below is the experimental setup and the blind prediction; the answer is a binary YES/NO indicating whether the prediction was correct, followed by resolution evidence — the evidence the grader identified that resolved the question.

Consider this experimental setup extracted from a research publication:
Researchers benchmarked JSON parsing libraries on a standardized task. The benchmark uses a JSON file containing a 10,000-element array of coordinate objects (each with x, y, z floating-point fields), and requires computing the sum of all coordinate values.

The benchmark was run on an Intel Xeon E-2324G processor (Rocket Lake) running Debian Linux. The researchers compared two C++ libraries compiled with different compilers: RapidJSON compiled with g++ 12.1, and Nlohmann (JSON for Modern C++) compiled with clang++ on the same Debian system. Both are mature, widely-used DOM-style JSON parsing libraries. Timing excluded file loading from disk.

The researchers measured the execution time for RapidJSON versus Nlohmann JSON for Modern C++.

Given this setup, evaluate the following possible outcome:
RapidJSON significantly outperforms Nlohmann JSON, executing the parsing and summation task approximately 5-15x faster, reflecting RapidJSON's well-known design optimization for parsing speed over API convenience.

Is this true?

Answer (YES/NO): YES